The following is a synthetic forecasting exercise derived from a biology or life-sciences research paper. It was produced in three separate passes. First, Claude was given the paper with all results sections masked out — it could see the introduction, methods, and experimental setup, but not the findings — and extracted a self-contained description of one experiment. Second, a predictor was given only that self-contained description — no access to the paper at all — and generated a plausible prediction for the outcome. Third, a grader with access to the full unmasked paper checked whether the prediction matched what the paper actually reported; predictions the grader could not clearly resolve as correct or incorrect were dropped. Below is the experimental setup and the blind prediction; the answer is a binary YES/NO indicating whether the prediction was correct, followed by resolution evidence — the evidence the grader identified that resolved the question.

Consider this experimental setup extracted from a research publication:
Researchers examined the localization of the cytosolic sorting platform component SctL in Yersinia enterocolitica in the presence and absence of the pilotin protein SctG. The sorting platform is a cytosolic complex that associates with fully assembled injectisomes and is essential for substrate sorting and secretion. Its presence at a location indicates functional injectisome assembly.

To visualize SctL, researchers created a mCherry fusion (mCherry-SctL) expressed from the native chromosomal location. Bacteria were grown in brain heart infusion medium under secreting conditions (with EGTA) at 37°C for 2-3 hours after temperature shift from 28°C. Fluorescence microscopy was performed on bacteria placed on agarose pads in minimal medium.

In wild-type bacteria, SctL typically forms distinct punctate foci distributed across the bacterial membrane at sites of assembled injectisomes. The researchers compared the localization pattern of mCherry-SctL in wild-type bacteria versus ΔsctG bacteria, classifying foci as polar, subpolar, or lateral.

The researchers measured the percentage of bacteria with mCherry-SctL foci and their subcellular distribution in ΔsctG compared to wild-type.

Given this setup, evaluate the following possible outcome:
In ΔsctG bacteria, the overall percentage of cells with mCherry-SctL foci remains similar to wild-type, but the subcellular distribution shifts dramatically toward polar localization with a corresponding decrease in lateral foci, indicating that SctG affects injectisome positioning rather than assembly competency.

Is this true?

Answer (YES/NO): NO